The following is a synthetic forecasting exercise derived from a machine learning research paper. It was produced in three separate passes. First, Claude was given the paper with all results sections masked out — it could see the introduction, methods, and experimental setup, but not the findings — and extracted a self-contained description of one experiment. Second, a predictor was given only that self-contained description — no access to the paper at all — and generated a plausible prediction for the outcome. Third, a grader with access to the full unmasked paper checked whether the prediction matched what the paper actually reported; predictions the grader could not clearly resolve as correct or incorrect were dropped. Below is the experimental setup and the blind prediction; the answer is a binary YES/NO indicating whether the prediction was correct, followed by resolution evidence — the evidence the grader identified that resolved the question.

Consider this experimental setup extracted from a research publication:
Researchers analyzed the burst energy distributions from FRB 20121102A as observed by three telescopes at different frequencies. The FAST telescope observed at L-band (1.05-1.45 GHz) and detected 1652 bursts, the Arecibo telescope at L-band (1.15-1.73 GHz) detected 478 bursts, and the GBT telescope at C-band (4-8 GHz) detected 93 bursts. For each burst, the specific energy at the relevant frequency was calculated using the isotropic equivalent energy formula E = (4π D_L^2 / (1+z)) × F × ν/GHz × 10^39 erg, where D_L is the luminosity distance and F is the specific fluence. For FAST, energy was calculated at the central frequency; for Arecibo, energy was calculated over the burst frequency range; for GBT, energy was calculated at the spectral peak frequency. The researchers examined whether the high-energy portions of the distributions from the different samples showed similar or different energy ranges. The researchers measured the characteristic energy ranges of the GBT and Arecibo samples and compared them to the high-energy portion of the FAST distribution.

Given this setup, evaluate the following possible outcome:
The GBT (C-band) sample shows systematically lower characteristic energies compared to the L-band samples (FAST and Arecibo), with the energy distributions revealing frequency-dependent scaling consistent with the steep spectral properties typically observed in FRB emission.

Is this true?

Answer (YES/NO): NO